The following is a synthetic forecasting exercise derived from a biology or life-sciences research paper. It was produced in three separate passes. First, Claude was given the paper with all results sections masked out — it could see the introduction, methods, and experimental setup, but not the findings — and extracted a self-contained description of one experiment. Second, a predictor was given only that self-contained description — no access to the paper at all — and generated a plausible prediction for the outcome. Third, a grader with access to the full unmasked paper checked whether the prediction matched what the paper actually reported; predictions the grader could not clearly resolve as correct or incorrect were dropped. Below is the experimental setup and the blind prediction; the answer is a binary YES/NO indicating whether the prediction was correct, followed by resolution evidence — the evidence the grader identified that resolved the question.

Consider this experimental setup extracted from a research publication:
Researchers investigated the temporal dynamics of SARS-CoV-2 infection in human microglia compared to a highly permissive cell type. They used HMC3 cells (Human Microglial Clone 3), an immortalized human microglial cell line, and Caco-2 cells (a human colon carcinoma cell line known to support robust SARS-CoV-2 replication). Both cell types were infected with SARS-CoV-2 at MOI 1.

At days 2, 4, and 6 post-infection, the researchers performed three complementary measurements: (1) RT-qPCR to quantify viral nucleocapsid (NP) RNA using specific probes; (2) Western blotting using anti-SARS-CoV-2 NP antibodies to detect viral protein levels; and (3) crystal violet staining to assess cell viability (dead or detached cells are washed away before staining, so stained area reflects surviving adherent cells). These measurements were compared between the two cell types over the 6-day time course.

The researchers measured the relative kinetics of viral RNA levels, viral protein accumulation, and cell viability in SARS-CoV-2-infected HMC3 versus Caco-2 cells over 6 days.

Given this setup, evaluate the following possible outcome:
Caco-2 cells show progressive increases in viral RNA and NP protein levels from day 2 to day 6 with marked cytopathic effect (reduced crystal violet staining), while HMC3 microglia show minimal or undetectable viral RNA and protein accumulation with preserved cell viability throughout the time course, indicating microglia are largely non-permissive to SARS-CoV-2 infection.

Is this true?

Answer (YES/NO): NO